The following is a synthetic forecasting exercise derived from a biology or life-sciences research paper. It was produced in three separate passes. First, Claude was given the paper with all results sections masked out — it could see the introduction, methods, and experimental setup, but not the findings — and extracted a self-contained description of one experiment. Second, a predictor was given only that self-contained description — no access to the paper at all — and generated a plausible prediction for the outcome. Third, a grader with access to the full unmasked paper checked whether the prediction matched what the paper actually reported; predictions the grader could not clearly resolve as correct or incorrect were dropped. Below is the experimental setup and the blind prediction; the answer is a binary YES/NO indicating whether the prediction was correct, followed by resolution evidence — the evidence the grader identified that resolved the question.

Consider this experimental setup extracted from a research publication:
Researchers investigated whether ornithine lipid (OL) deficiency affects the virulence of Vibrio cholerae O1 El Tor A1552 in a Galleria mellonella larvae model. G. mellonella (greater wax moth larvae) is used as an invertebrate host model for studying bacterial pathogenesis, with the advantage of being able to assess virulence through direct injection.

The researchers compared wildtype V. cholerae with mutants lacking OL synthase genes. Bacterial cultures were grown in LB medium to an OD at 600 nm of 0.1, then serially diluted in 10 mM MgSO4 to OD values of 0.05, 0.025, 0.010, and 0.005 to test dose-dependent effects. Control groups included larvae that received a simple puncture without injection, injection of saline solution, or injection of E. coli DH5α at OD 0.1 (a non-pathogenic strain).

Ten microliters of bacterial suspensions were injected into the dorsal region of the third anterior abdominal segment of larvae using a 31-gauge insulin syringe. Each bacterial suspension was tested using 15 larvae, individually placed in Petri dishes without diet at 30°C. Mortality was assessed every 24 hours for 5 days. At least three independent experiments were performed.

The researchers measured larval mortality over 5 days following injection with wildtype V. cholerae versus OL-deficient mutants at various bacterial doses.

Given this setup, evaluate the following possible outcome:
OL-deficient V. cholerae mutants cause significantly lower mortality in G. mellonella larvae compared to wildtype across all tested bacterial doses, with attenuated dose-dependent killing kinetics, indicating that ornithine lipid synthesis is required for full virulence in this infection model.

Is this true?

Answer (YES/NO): NO